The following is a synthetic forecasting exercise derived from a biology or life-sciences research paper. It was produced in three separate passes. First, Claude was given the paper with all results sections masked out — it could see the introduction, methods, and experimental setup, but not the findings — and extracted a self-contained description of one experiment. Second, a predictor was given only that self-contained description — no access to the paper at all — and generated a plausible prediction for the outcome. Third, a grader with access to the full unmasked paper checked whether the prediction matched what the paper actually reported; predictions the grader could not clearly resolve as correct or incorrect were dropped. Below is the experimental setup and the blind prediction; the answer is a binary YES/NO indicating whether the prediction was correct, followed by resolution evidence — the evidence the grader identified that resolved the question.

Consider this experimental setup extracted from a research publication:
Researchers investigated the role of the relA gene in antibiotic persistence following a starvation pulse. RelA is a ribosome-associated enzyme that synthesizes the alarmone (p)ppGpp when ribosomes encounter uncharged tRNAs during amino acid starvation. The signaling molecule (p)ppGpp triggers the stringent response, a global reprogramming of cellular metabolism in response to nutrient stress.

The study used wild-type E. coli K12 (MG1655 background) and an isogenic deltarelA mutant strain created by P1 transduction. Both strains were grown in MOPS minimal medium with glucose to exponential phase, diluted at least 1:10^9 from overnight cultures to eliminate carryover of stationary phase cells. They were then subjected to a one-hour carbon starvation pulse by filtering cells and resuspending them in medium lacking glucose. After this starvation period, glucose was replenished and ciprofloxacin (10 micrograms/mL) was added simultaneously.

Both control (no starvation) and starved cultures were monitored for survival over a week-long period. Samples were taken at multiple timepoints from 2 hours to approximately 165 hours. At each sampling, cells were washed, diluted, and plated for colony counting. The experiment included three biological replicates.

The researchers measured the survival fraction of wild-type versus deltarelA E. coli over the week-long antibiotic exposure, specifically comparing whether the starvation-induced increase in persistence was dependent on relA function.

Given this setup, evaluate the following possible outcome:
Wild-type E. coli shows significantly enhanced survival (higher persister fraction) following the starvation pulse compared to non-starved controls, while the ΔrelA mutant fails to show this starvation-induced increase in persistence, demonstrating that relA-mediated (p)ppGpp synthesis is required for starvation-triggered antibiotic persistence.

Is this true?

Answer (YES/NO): NO